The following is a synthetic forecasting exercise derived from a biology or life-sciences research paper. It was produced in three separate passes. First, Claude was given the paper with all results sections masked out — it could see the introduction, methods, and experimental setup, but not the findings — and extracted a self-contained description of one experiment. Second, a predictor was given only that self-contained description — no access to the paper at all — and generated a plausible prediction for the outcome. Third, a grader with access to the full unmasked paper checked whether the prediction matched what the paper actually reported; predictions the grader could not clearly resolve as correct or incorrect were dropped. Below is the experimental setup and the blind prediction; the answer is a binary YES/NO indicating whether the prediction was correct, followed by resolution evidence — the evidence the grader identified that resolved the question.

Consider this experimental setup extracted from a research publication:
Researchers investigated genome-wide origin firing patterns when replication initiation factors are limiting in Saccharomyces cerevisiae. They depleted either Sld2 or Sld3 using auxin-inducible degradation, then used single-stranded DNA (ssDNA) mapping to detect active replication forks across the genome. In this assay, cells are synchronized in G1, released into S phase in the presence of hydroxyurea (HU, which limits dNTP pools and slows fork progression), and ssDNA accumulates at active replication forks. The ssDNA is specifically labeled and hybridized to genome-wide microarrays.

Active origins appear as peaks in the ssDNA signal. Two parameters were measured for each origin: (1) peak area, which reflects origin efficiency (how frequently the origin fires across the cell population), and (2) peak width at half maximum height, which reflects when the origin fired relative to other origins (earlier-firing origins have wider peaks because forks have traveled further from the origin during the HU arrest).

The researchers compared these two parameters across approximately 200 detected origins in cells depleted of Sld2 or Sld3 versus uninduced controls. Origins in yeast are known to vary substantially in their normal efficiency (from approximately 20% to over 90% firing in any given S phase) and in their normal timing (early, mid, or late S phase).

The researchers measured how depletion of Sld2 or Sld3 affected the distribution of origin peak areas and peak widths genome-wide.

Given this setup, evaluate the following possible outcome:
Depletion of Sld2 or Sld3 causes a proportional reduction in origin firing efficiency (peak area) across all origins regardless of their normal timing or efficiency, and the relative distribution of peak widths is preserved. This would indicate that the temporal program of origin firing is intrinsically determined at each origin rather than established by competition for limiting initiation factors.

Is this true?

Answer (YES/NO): NO